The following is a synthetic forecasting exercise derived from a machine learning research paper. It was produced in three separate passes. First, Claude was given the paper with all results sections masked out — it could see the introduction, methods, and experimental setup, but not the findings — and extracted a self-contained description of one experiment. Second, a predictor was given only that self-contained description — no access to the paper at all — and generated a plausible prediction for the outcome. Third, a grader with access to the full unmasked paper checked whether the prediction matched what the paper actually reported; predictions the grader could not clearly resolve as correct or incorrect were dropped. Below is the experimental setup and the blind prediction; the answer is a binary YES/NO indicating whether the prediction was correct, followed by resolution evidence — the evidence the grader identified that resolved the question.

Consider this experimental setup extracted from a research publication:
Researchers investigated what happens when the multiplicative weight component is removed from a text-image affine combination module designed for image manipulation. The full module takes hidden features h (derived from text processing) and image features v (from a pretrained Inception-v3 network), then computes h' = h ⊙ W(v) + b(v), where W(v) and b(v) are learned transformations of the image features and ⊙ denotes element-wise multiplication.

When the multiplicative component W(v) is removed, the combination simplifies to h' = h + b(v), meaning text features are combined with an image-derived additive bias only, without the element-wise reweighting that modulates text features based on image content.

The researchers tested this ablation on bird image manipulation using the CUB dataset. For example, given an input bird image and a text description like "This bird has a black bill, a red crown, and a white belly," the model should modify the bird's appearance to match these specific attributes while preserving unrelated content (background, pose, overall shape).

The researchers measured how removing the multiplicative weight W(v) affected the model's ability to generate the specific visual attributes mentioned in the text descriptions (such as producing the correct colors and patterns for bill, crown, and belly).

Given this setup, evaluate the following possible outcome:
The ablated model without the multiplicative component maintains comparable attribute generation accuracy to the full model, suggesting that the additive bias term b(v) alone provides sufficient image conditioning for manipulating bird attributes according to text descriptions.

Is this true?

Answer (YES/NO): NO